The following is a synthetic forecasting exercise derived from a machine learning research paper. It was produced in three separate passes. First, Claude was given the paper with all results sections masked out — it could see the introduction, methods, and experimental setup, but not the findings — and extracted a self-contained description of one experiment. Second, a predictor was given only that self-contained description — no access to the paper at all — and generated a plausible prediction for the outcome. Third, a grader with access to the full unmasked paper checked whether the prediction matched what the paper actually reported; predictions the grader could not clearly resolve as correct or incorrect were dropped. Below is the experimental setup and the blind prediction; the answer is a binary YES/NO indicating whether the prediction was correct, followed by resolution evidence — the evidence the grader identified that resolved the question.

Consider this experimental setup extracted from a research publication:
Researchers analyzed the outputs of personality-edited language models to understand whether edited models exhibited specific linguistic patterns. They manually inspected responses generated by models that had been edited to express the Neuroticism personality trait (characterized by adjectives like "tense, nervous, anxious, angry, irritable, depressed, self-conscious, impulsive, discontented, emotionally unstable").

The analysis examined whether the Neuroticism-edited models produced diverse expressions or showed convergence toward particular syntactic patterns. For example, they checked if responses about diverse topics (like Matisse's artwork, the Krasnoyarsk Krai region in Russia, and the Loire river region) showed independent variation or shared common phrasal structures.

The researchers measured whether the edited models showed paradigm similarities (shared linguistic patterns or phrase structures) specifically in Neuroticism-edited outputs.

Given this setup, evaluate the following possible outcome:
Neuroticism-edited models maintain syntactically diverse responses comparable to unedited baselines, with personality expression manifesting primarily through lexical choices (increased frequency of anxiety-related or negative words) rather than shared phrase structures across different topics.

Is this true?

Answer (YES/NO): NO